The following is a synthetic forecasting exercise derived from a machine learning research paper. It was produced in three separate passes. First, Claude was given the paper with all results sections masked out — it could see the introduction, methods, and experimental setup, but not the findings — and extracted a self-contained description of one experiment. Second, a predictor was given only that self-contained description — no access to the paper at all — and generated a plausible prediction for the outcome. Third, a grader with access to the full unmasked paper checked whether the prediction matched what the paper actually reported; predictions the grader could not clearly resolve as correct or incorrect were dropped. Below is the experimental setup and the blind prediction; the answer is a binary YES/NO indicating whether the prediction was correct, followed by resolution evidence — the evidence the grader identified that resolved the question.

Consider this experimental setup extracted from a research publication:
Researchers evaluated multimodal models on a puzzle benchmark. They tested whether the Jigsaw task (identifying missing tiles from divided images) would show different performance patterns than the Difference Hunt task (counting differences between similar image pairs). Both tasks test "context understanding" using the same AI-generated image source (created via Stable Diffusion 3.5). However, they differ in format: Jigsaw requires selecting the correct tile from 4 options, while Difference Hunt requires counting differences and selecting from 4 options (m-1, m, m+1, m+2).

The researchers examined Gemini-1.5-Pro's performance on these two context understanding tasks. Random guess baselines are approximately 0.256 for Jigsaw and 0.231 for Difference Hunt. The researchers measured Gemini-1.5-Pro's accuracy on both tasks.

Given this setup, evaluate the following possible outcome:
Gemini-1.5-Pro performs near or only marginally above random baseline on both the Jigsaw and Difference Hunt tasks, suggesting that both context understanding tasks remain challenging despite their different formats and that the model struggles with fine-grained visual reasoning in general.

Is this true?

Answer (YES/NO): NO